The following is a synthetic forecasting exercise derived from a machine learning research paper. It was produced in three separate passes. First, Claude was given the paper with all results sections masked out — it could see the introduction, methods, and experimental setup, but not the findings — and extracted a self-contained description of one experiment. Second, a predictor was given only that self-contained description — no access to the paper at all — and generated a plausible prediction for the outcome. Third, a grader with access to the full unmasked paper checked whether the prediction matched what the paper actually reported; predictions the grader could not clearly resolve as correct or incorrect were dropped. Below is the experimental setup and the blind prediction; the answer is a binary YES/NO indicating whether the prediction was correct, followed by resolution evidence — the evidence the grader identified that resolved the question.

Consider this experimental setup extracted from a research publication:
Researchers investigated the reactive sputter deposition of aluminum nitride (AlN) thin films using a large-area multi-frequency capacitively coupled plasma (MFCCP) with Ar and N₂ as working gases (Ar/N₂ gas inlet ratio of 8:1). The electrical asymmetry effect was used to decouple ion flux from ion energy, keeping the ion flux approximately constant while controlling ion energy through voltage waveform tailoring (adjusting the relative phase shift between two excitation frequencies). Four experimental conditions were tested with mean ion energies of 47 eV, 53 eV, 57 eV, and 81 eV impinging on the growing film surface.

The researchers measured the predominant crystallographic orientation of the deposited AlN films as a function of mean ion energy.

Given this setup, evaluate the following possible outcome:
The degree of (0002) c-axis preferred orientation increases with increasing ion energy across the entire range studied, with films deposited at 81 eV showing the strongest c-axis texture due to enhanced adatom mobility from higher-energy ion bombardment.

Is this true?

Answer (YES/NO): NO